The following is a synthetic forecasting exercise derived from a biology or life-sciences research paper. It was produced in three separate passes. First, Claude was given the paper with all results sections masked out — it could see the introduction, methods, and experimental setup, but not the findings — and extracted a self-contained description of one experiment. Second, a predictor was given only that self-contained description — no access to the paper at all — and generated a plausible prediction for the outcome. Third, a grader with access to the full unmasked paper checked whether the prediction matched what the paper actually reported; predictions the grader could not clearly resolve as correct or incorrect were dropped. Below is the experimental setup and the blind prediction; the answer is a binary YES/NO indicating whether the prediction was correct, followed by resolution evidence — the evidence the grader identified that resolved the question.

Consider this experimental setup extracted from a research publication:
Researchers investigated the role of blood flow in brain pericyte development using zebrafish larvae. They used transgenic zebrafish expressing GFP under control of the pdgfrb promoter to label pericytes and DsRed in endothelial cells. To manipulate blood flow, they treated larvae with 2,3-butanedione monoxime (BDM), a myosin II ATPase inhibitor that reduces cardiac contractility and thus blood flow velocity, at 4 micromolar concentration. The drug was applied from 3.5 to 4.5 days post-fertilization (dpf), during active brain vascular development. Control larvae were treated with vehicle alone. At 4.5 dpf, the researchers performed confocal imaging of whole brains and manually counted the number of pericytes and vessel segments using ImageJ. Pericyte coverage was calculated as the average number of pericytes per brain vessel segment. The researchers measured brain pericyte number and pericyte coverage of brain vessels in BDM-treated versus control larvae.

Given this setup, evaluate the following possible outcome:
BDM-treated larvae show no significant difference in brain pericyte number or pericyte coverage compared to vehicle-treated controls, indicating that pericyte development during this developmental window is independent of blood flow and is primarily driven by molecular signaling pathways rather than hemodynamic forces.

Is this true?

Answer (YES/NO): NO